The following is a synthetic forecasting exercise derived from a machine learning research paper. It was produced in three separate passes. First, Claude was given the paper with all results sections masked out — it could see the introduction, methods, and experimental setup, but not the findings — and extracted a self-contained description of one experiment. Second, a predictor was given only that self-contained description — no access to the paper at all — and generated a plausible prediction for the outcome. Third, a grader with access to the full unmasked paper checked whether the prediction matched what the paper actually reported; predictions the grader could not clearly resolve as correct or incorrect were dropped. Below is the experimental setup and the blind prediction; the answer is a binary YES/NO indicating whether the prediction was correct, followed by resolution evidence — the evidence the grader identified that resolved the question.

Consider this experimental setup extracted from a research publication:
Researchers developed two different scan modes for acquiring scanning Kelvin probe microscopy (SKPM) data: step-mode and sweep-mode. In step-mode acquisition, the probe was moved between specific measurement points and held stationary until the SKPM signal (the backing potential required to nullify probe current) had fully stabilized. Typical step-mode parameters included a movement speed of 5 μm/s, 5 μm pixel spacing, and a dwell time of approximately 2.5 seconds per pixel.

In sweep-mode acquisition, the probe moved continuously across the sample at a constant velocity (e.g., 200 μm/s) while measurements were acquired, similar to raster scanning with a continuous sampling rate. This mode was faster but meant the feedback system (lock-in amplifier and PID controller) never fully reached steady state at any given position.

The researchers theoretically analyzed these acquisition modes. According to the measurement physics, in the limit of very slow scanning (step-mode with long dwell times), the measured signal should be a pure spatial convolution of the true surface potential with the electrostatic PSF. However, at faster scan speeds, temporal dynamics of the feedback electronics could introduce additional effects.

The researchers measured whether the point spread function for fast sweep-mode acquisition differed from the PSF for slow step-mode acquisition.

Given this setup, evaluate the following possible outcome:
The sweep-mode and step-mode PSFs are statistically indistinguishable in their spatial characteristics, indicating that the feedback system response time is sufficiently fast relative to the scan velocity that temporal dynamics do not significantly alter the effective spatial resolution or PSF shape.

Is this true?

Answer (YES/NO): NO